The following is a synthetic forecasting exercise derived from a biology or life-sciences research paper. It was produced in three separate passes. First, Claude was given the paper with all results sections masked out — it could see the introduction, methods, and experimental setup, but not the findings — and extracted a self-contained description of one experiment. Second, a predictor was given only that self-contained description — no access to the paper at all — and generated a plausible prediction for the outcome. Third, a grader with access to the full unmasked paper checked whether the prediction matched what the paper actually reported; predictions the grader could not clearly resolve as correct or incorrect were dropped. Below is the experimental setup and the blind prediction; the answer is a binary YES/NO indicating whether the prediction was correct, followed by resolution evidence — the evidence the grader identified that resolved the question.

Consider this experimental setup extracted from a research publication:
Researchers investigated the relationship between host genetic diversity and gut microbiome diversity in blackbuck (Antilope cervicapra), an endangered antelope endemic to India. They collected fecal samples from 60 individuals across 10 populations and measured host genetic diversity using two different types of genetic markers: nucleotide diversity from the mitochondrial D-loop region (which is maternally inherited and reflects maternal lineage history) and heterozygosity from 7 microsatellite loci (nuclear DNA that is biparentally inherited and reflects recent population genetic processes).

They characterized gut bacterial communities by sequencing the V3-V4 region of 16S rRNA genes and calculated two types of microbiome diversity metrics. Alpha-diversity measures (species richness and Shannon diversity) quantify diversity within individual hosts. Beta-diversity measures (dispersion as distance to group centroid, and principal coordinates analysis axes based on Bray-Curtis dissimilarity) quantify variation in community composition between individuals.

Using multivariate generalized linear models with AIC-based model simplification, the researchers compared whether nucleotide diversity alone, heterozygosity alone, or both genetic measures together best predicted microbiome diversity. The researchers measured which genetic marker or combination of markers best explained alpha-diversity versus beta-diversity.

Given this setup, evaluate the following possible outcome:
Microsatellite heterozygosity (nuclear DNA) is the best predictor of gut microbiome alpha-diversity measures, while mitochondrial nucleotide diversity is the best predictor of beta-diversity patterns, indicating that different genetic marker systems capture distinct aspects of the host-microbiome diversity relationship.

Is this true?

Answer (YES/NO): NO